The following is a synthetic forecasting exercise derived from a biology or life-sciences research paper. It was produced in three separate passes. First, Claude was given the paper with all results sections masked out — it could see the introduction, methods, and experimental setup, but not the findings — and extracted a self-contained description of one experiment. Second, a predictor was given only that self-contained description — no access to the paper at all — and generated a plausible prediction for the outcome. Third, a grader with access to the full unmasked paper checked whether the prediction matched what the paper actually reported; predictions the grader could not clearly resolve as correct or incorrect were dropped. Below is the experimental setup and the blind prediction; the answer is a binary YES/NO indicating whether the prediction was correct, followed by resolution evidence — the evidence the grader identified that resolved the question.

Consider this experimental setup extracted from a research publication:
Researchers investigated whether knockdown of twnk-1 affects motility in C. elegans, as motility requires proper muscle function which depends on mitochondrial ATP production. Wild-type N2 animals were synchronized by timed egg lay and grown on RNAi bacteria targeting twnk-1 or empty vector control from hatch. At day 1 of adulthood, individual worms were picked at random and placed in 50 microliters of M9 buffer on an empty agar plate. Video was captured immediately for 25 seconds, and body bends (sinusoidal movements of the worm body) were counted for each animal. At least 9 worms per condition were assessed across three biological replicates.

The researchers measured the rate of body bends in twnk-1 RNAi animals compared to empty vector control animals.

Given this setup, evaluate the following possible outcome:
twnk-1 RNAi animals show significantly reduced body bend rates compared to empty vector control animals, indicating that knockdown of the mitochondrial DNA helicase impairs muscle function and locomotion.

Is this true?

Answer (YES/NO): NO